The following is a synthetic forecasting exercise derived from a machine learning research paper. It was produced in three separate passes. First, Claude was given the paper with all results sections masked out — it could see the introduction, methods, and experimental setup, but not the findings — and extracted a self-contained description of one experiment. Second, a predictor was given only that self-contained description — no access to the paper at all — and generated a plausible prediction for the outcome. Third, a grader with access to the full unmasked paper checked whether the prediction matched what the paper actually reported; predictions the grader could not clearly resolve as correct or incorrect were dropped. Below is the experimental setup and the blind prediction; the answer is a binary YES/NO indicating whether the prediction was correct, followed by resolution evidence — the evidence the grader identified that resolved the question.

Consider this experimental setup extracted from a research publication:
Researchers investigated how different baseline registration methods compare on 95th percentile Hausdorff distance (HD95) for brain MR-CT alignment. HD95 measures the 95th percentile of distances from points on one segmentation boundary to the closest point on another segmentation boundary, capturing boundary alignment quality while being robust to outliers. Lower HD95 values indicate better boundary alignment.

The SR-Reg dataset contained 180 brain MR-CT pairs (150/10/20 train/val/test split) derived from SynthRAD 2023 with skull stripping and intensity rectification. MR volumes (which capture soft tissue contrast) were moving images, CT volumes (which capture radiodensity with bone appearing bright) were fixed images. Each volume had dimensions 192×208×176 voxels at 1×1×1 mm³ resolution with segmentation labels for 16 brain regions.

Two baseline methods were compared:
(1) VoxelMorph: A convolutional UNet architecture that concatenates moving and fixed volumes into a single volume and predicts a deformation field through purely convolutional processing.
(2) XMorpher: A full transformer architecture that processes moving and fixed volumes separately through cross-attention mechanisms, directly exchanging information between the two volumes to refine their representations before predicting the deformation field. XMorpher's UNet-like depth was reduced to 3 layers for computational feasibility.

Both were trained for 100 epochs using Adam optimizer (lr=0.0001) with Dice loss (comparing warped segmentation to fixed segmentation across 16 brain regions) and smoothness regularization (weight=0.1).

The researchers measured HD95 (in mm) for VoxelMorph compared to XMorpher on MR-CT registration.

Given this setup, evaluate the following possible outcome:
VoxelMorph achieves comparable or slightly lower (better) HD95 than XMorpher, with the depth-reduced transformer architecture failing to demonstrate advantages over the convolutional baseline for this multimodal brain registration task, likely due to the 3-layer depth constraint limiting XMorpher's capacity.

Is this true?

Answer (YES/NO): NO